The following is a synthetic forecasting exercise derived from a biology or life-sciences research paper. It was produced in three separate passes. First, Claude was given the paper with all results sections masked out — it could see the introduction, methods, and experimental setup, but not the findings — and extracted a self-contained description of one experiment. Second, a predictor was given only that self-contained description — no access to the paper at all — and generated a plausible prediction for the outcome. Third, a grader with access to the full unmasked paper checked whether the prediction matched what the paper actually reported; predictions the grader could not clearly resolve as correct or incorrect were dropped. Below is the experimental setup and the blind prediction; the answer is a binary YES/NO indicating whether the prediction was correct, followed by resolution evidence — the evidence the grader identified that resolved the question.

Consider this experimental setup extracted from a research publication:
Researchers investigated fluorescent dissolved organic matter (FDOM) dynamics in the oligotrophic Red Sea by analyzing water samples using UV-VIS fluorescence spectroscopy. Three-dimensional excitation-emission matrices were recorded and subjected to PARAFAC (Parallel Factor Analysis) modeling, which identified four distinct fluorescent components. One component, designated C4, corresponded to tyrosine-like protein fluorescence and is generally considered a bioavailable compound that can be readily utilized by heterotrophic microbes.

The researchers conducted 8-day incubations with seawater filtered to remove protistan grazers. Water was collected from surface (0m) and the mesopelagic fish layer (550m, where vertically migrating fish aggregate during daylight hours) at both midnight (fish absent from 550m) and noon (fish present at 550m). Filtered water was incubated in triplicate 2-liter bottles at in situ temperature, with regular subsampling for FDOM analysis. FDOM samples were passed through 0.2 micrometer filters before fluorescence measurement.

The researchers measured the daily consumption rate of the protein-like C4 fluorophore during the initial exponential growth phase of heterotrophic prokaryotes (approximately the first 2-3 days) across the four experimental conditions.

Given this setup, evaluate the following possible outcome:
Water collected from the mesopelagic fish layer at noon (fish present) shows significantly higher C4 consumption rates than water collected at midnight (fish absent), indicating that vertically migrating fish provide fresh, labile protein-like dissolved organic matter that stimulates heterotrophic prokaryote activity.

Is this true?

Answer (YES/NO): NO